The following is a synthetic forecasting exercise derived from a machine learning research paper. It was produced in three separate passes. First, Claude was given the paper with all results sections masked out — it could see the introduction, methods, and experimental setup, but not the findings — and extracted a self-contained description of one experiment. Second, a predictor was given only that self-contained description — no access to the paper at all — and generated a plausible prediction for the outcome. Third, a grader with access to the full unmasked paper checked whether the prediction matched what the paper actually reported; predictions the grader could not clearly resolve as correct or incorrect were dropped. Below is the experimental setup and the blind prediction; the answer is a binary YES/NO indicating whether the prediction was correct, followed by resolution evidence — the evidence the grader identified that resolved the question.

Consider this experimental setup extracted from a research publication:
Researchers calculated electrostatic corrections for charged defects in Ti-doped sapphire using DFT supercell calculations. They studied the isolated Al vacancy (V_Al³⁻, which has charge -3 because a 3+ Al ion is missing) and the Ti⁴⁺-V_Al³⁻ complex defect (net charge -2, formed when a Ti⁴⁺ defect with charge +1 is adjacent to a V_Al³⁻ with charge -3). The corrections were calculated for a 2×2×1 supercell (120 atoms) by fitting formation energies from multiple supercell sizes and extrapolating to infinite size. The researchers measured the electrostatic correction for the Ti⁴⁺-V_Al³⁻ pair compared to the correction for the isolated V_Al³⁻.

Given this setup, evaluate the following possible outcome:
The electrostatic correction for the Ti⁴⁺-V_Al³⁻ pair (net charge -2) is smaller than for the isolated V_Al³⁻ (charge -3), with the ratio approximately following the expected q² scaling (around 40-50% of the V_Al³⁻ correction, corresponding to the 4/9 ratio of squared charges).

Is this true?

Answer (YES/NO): NO